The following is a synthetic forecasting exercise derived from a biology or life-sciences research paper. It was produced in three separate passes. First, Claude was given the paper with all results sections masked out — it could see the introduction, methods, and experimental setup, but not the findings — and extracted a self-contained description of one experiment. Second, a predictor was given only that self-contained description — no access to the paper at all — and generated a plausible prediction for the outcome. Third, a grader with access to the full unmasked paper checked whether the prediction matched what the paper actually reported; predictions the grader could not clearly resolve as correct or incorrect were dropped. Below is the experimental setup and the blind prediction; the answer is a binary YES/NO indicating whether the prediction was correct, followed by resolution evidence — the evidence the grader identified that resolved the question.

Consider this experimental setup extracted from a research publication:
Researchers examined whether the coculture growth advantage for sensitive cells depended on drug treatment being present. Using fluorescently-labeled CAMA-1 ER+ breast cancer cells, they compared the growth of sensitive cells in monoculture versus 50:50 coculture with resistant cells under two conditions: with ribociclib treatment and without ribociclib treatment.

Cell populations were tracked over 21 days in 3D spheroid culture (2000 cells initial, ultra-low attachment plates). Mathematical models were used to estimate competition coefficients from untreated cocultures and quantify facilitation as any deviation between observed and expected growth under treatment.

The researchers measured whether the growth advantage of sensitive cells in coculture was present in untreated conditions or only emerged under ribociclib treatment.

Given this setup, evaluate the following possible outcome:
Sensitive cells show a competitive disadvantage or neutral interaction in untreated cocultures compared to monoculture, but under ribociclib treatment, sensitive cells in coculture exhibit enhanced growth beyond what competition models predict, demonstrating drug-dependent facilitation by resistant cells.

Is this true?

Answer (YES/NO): YES